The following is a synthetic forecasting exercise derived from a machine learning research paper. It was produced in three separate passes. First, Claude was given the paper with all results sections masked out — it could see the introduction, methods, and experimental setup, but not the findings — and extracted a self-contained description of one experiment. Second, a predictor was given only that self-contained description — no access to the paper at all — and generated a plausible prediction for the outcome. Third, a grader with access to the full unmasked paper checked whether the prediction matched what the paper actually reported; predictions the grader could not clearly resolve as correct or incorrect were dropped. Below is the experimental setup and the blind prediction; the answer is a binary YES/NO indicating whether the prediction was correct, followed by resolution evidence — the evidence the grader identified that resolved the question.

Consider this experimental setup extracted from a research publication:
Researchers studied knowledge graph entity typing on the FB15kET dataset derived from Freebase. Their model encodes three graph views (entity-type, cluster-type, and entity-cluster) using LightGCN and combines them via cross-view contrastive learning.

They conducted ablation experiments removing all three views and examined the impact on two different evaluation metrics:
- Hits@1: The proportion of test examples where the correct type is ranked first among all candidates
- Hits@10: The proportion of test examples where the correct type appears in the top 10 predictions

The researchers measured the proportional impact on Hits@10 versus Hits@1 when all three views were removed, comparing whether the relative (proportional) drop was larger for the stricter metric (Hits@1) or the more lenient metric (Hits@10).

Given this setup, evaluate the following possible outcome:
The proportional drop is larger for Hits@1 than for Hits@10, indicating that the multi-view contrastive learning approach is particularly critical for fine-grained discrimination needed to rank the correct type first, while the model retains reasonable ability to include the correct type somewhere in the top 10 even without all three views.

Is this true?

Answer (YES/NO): YES